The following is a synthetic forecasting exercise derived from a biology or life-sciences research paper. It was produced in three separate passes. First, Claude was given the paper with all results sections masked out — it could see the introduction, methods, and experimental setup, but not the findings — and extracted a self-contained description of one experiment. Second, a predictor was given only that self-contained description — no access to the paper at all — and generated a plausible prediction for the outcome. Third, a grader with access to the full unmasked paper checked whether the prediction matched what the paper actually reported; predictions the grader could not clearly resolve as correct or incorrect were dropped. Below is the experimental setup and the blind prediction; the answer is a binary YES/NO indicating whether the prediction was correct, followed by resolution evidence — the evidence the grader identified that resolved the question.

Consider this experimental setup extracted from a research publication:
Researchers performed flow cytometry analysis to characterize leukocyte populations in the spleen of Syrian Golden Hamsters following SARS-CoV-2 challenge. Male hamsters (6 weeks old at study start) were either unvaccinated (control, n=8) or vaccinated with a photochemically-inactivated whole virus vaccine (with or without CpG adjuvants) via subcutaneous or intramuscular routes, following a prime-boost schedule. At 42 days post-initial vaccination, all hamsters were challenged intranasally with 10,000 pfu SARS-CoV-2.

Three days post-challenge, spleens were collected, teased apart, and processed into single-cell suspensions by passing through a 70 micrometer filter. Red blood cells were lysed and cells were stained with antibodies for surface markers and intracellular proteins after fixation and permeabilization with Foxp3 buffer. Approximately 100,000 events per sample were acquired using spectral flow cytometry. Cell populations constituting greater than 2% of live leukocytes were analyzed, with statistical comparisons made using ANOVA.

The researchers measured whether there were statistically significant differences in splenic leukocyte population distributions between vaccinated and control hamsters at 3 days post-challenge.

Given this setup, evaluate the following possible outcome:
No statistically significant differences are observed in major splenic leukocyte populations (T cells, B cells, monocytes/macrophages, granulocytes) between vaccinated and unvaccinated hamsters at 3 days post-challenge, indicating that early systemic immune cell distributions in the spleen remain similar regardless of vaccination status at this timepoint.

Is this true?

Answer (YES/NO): NO